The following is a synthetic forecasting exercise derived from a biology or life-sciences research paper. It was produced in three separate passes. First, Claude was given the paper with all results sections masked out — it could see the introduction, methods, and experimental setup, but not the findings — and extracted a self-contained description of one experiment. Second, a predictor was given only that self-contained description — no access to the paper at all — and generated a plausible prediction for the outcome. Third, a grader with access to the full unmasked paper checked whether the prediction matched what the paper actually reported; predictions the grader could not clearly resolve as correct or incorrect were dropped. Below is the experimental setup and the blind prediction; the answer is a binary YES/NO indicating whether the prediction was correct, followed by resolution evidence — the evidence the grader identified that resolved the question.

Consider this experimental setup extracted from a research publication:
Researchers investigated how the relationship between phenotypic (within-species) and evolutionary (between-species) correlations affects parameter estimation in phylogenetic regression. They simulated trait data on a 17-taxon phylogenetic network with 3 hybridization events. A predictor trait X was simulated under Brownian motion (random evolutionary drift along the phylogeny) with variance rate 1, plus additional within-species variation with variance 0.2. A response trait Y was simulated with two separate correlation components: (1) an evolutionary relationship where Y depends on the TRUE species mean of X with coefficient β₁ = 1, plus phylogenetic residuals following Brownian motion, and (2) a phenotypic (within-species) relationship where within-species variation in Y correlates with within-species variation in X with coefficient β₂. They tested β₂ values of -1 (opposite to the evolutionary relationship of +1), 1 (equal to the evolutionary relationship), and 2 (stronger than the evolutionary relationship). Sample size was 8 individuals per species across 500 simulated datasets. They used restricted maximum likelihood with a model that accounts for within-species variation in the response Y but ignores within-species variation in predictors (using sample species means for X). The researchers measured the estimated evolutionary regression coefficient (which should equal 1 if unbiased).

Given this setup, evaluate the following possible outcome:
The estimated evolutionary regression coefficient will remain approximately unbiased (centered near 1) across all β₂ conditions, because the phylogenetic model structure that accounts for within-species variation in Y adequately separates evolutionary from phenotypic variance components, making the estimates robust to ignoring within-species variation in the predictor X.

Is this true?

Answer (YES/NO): NO